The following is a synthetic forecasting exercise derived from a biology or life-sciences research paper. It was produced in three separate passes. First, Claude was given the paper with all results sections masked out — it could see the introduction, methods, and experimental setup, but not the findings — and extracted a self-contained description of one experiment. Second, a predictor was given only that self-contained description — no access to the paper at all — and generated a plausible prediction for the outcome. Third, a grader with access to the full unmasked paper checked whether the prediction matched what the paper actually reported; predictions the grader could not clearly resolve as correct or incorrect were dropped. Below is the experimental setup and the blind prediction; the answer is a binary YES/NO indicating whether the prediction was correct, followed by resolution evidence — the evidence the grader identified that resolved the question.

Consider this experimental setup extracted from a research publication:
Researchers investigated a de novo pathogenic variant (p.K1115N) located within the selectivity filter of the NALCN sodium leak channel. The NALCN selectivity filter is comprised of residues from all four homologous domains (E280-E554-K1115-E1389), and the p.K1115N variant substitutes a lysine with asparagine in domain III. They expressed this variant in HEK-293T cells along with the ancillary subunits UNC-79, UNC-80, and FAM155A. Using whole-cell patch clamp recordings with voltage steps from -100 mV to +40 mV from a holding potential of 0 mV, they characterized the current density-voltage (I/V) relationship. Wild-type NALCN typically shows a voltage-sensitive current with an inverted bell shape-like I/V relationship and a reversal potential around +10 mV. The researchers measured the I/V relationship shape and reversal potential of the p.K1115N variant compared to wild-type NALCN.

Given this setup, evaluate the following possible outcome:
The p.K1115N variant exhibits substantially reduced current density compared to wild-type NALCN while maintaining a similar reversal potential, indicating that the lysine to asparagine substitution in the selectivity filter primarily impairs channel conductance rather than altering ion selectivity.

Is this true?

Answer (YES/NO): NO